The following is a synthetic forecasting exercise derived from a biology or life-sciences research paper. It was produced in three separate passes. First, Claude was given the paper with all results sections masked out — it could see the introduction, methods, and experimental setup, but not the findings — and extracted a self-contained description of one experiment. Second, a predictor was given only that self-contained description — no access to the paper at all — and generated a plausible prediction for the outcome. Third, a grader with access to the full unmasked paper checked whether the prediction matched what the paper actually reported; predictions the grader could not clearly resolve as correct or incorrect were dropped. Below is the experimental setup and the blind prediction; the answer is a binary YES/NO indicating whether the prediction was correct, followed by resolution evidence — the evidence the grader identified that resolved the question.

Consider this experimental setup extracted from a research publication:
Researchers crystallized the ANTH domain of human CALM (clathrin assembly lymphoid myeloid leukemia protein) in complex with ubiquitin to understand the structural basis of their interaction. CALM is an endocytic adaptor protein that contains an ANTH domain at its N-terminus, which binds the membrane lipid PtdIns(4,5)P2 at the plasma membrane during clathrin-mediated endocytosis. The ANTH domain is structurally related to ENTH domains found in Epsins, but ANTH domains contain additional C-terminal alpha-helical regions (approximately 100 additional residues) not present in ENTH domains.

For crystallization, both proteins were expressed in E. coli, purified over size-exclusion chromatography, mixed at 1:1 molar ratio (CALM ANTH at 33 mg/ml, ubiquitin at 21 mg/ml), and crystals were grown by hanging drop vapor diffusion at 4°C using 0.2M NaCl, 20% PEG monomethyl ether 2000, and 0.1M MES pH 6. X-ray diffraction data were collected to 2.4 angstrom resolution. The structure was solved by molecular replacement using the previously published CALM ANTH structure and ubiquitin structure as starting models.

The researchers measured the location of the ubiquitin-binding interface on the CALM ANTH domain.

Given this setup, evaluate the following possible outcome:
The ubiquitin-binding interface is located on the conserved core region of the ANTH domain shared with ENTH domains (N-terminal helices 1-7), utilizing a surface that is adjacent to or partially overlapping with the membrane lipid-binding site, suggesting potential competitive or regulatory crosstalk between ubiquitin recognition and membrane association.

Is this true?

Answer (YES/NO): NO